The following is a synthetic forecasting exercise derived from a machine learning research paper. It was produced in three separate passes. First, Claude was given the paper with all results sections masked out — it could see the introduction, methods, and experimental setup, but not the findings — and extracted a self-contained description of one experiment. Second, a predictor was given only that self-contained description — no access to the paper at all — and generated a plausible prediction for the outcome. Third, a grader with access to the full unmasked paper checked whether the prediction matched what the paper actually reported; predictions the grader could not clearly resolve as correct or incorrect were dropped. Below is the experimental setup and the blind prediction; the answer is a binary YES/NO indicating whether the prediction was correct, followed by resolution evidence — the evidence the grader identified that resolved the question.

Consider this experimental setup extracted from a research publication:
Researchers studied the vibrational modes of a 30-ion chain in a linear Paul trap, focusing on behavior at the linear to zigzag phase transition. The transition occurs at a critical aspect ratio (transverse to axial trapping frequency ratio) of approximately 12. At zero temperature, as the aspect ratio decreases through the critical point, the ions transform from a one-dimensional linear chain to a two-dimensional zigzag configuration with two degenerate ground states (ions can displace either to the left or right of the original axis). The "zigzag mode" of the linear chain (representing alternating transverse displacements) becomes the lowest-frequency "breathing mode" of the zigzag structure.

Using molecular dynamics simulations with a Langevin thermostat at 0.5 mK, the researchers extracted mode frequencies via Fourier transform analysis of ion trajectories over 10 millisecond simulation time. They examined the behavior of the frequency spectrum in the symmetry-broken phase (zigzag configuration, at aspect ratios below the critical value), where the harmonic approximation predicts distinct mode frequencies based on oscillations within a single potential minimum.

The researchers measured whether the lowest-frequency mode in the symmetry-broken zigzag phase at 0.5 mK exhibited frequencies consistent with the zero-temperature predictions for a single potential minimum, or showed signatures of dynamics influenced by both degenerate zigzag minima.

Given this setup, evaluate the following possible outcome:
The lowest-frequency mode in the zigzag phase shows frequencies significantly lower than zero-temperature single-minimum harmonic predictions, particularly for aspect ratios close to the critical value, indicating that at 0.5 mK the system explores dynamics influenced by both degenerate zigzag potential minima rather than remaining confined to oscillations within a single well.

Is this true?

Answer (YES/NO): NO